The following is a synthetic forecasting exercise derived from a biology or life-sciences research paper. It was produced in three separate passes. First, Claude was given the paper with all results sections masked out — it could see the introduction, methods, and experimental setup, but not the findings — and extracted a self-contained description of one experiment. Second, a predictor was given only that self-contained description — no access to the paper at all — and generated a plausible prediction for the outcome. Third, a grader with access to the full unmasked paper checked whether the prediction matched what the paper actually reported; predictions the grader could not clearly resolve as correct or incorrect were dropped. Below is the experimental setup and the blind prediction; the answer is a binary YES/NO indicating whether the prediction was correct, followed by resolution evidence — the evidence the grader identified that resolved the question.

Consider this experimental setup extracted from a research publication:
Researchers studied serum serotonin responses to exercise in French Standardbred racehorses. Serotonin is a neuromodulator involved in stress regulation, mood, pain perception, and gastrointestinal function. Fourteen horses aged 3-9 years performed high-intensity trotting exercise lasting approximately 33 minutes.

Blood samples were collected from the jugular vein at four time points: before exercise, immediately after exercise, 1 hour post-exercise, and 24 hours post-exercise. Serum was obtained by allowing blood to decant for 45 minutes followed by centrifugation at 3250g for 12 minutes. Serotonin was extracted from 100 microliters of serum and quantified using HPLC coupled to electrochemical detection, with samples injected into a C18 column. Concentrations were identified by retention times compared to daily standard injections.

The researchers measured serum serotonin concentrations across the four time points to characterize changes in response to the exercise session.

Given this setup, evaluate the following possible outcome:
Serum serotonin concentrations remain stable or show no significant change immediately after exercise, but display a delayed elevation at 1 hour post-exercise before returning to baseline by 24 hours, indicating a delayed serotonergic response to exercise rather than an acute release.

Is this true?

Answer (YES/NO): NO